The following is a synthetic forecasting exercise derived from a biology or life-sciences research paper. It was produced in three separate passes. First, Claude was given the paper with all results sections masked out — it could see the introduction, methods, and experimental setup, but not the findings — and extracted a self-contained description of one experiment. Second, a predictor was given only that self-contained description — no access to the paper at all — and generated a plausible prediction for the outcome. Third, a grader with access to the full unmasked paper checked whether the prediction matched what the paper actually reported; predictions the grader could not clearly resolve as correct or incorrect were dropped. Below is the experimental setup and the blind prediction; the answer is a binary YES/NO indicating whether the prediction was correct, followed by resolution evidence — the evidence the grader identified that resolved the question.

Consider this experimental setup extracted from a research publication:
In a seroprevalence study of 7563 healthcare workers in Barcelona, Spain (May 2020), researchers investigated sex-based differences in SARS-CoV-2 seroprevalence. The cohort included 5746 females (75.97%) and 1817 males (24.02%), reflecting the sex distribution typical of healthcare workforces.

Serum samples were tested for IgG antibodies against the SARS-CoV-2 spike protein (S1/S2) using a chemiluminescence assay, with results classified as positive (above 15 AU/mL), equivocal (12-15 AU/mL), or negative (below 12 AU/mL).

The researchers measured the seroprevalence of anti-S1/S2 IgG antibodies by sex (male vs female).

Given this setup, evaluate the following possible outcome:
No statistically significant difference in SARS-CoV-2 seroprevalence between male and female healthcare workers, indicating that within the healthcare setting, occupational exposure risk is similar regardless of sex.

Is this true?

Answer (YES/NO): YES